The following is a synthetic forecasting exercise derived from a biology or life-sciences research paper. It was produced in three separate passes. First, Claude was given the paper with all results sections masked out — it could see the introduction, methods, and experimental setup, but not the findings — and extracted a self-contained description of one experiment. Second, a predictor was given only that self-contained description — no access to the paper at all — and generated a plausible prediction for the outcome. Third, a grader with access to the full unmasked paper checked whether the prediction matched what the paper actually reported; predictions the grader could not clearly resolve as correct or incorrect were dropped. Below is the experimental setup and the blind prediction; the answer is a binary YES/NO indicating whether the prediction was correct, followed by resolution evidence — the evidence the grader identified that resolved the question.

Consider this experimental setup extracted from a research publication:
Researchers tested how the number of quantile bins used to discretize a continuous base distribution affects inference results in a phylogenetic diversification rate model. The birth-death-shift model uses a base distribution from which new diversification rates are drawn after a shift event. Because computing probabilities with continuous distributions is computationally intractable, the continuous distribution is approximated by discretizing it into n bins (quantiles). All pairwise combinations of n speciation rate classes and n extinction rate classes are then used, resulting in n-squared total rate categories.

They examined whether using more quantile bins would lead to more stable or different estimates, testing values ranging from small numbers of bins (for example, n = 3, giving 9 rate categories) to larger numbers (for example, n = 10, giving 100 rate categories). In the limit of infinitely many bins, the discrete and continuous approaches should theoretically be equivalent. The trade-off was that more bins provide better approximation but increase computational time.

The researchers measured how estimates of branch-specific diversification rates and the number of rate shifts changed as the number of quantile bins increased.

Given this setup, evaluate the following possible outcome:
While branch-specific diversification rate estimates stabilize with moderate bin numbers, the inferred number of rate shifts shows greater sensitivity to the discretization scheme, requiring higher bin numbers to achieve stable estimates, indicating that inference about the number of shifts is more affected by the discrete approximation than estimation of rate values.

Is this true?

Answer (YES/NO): NO